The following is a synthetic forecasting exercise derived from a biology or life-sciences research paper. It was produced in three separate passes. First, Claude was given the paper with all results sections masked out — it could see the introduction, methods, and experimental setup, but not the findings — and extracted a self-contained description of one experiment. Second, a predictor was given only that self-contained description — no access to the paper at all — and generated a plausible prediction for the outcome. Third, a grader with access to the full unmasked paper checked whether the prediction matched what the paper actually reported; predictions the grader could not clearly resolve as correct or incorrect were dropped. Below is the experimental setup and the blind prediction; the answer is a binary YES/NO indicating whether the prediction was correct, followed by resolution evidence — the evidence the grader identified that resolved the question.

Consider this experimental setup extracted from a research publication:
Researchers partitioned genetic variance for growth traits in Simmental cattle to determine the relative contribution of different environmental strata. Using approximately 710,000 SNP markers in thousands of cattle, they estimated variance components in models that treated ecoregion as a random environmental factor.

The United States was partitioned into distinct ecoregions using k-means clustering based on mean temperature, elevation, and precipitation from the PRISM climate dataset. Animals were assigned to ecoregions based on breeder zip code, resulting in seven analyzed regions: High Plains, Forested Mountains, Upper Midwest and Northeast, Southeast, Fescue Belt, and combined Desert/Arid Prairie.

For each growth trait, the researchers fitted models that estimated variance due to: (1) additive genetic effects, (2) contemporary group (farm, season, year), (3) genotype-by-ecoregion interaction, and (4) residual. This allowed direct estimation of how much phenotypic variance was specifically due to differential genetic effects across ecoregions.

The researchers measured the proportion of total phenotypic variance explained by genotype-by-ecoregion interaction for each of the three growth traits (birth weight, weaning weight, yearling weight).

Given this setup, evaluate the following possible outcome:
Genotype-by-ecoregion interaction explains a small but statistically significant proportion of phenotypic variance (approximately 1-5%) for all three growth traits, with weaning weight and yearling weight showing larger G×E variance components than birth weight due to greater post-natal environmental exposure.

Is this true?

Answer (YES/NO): NO